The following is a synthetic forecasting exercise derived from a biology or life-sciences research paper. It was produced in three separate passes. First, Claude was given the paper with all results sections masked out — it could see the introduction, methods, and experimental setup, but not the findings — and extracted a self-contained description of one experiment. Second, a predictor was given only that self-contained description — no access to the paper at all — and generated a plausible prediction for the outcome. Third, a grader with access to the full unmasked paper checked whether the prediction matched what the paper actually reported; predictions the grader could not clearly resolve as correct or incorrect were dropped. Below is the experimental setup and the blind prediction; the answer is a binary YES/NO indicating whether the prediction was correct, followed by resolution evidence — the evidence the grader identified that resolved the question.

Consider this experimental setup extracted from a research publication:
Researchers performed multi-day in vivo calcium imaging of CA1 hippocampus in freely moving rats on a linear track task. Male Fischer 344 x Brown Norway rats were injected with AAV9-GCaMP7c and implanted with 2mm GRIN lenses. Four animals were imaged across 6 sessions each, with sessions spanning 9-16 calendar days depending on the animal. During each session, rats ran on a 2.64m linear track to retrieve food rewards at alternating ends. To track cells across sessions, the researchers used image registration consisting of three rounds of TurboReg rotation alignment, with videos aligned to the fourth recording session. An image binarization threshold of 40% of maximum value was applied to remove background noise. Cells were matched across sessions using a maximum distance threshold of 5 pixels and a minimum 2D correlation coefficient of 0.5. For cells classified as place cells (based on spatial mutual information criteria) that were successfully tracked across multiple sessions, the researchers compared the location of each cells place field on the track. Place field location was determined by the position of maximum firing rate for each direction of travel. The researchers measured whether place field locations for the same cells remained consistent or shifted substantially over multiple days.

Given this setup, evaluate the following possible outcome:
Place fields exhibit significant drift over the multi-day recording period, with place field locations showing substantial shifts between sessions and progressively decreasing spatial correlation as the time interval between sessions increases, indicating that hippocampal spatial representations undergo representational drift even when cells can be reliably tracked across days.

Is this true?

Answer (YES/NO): NO